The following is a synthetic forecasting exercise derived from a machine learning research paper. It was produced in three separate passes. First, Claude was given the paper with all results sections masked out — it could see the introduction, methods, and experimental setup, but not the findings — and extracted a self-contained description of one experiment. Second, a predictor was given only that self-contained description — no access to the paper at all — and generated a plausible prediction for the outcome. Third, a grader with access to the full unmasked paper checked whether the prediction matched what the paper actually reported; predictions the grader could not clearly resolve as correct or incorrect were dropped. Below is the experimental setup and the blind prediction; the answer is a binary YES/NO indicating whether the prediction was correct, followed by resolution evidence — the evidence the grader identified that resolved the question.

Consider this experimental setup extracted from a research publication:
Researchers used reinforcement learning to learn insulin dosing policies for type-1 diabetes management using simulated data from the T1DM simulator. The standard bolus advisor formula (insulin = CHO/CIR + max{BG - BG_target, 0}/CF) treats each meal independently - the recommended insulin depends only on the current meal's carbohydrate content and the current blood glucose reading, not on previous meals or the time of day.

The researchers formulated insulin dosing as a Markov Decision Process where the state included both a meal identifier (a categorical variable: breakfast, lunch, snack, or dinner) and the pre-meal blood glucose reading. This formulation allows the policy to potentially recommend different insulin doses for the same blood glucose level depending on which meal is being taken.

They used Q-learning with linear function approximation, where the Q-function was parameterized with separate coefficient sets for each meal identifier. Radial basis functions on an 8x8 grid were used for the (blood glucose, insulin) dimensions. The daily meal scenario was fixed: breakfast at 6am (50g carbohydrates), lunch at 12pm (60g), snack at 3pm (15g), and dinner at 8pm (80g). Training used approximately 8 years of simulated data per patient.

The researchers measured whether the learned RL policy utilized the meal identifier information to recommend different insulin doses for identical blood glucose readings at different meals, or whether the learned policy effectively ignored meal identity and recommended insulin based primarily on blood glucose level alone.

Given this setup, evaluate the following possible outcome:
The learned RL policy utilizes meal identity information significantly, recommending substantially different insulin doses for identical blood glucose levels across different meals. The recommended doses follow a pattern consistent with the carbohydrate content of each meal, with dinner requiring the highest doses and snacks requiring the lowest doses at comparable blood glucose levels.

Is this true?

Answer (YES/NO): NO